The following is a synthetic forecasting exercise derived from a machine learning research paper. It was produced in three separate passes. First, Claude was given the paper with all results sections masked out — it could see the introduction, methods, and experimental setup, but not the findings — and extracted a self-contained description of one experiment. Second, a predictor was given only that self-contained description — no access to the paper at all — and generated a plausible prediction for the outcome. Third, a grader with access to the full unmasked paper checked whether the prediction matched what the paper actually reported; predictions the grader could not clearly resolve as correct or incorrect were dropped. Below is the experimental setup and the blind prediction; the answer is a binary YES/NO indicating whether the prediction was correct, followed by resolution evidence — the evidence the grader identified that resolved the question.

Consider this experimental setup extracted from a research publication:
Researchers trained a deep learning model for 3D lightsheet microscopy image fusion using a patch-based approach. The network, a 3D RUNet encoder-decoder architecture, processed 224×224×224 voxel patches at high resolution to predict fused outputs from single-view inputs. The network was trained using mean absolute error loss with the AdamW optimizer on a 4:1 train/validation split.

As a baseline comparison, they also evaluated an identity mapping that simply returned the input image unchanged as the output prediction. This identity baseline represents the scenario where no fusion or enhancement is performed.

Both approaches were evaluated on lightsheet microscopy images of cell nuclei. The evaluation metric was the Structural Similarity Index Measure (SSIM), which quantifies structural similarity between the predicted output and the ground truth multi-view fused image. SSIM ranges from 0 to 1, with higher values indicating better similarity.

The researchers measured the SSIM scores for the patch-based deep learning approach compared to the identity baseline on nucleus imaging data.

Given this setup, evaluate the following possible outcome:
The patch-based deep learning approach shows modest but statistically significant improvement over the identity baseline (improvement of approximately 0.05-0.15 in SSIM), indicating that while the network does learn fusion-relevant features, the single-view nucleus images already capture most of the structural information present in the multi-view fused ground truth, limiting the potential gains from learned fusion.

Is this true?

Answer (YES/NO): NO